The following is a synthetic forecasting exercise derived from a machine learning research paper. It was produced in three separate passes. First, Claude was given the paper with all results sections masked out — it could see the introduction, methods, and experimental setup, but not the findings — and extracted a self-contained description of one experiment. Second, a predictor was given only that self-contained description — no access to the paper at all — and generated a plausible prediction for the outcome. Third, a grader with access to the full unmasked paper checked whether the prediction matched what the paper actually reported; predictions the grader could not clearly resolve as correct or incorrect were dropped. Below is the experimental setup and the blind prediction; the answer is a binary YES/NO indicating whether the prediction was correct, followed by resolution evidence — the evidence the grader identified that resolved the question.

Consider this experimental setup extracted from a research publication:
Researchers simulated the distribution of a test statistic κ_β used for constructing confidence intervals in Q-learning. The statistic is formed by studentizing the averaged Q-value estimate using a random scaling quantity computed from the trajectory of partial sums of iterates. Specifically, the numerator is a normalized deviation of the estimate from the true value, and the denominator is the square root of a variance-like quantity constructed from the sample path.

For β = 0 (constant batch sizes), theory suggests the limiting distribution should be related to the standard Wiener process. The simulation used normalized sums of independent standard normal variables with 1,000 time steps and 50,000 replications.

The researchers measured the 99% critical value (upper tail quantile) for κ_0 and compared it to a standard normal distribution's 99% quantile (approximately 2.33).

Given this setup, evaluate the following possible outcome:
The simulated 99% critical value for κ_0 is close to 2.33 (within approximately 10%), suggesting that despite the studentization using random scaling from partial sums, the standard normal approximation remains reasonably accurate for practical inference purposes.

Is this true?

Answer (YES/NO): NO